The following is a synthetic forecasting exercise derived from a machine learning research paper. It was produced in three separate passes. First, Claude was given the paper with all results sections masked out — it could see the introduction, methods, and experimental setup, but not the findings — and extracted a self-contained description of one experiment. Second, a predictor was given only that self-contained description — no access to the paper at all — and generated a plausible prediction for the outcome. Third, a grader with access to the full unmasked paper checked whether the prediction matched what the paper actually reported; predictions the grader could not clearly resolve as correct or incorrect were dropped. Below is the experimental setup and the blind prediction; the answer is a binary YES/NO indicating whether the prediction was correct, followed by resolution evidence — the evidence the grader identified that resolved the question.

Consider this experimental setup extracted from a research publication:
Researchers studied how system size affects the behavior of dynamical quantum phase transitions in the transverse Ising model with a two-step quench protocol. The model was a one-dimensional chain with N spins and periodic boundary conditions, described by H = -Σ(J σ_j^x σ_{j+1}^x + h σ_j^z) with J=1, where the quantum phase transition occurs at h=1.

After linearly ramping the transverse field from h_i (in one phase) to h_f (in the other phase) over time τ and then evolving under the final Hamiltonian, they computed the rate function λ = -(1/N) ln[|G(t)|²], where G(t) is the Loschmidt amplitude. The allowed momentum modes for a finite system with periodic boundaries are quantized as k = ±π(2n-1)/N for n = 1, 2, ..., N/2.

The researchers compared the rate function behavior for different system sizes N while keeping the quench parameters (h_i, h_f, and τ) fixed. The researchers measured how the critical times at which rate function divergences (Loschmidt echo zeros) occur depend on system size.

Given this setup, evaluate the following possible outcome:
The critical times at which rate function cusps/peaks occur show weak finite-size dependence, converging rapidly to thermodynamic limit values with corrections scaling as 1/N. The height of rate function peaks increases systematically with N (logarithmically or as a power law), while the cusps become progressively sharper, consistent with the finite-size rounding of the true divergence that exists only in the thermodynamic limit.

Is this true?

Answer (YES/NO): NO